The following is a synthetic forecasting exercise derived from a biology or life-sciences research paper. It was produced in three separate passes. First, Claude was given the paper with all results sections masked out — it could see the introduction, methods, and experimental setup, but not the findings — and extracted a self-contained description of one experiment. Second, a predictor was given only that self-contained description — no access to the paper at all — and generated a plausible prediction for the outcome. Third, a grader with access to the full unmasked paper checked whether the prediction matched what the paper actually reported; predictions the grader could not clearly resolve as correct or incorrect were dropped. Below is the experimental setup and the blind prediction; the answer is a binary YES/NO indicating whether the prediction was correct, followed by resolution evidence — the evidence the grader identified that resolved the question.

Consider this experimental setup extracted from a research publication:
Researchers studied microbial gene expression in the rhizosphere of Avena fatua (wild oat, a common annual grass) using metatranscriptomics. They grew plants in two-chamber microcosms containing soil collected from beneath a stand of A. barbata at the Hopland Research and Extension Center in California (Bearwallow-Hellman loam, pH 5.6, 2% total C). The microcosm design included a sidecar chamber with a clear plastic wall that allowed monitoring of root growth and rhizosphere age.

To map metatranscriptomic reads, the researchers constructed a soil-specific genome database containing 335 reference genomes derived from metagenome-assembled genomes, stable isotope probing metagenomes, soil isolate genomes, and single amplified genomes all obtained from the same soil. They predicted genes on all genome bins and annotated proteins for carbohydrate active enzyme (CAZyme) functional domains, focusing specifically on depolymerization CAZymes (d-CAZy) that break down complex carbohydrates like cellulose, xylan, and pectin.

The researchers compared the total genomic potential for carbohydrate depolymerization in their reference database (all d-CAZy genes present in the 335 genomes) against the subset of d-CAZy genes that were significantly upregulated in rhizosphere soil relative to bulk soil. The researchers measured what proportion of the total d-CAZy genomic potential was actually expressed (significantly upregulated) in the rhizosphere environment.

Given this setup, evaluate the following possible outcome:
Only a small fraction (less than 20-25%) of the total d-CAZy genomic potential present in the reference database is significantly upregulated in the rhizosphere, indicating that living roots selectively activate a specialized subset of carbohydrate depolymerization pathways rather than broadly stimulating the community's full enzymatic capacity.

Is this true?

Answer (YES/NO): YES